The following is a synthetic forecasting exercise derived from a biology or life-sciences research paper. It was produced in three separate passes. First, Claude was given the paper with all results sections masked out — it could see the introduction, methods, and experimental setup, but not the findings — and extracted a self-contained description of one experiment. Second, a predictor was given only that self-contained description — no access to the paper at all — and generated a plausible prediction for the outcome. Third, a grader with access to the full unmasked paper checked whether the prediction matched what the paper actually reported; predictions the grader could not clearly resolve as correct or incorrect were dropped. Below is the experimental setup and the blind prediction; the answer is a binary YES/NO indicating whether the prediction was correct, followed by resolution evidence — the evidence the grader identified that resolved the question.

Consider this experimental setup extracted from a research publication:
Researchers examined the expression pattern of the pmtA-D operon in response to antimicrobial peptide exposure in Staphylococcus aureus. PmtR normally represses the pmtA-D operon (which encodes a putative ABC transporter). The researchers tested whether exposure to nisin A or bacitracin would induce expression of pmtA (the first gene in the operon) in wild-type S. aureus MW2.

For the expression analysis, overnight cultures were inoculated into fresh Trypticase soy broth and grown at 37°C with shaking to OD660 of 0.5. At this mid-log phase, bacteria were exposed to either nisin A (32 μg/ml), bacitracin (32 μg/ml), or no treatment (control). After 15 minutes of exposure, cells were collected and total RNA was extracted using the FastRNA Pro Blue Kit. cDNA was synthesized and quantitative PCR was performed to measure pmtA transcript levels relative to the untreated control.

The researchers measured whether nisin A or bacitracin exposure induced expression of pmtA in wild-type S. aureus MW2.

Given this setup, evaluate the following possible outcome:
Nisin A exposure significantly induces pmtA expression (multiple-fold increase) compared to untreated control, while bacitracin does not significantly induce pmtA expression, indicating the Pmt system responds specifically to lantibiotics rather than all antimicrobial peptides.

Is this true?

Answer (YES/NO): NO